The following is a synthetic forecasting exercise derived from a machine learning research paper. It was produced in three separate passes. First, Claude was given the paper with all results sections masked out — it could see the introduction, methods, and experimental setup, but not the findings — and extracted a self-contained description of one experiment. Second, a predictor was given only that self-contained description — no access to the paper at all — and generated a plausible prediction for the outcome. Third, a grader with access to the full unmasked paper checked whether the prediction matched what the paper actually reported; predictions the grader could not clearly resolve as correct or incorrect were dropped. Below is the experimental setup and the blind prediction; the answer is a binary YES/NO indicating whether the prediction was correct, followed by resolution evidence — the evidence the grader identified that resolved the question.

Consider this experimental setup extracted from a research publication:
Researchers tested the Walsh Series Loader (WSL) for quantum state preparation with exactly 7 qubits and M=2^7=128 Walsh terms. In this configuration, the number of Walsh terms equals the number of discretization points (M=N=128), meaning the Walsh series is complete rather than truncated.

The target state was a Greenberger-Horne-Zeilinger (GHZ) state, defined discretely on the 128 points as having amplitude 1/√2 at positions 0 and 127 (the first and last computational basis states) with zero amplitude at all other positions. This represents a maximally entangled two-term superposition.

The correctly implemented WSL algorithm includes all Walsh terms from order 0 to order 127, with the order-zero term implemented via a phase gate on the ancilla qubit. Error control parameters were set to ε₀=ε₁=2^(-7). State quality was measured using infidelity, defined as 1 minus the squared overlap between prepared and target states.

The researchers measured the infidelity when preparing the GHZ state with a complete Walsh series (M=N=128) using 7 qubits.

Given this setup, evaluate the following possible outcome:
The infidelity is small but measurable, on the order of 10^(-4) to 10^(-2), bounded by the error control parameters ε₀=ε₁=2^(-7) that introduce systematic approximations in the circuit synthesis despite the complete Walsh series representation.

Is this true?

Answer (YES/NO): NO